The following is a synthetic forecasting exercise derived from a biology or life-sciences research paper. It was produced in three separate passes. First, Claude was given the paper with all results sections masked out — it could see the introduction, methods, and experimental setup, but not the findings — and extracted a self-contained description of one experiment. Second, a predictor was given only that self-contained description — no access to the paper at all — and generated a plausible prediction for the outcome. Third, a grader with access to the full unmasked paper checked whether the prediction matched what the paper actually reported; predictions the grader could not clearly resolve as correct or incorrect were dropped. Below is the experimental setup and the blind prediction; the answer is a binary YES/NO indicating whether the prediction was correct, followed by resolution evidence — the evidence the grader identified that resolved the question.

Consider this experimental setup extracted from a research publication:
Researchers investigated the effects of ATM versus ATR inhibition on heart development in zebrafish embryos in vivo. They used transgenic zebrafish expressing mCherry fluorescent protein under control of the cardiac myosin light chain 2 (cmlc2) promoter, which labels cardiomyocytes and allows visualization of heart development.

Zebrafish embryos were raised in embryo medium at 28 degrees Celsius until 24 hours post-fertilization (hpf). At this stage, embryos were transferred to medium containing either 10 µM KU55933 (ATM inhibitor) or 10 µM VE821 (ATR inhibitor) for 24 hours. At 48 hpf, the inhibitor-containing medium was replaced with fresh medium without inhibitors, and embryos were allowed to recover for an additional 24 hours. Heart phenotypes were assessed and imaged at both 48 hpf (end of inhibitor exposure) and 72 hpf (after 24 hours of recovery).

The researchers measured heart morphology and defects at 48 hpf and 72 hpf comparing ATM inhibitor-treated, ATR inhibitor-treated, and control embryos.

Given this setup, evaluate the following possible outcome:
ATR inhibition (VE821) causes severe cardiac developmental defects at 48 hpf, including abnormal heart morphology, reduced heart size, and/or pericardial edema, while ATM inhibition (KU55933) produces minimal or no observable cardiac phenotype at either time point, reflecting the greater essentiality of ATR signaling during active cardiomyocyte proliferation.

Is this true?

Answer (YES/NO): NO